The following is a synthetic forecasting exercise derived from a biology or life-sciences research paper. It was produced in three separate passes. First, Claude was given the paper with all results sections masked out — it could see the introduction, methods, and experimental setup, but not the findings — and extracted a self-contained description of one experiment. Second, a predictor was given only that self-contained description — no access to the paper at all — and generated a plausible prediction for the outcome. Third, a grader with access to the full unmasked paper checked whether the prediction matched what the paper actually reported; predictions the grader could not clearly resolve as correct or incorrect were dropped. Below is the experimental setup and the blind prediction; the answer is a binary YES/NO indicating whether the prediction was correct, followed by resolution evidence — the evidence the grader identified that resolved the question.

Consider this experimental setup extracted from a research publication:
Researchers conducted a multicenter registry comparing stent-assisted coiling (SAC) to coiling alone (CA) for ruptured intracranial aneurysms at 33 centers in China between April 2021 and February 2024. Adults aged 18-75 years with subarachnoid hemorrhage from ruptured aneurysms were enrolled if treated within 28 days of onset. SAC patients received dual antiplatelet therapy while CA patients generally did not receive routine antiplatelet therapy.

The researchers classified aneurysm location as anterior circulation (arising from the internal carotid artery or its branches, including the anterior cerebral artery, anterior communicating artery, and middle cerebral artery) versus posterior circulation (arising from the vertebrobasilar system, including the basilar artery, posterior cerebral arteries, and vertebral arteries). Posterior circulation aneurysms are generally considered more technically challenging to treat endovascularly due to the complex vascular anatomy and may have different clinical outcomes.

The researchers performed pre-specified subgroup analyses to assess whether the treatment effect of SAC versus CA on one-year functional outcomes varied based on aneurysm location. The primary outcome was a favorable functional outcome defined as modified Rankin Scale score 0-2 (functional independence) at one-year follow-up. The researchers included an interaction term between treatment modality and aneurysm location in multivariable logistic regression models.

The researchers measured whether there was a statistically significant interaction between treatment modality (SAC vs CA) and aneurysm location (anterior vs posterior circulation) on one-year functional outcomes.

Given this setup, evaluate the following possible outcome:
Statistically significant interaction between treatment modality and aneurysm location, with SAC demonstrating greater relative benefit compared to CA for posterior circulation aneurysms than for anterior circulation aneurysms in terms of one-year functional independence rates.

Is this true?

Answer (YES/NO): NO